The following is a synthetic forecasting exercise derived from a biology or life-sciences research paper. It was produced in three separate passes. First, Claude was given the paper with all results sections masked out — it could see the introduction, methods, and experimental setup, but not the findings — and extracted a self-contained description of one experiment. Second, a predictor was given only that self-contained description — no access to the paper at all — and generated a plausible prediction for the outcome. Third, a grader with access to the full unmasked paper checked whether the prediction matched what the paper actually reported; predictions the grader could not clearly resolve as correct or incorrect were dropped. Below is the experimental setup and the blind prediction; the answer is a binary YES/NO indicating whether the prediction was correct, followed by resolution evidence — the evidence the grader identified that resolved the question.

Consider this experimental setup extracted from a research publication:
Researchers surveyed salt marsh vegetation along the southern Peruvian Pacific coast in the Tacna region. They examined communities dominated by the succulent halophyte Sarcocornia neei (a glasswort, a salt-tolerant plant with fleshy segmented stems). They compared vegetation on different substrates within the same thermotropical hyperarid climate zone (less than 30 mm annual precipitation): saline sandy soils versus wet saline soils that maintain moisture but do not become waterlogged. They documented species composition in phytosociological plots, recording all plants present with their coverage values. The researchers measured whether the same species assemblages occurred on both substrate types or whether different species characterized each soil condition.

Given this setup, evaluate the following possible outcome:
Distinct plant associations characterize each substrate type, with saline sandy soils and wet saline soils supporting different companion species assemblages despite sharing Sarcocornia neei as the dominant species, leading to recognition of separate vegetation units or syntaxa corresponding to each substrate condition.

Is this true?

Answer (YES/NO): YES